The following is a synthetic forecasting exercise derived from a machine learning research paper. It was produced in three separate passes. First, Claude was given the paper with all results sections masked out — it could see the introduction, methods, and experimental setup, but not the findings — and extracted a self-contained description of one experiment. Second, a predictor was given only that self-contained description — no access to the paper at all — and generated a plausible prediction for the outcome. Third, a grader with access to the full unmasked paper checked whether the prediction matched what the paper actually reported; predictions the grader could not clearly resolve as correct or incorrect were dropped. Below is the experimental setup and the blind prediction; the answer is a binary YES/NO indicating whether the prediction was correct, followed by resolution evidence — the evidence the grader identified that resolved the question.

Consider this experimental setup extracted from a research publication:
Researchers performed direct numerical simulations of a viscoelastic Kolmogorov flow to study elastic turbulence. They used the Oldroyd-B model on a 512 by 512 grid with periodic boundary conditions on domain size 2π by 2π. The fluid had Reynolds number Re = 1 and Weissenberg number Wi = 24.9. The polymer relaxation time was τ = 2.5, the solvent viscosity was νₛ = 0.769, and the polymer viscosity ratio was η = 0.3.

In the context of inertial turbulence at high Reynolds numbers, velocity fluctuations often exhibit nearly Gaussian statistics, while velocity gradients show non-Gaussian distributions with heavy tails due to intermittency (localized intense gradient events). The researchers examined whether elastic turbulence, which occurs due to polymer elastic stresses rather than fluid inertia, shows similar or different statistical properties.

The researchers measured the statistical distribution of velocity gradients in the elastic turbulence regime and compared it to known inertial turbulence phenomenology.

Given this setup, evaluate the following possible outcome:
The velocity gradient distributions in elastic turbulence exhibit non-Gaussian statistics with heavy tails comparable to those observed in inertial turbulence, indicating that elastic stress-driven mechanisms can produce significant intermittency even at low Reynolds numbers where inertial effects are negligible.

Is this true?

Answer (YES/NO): YES